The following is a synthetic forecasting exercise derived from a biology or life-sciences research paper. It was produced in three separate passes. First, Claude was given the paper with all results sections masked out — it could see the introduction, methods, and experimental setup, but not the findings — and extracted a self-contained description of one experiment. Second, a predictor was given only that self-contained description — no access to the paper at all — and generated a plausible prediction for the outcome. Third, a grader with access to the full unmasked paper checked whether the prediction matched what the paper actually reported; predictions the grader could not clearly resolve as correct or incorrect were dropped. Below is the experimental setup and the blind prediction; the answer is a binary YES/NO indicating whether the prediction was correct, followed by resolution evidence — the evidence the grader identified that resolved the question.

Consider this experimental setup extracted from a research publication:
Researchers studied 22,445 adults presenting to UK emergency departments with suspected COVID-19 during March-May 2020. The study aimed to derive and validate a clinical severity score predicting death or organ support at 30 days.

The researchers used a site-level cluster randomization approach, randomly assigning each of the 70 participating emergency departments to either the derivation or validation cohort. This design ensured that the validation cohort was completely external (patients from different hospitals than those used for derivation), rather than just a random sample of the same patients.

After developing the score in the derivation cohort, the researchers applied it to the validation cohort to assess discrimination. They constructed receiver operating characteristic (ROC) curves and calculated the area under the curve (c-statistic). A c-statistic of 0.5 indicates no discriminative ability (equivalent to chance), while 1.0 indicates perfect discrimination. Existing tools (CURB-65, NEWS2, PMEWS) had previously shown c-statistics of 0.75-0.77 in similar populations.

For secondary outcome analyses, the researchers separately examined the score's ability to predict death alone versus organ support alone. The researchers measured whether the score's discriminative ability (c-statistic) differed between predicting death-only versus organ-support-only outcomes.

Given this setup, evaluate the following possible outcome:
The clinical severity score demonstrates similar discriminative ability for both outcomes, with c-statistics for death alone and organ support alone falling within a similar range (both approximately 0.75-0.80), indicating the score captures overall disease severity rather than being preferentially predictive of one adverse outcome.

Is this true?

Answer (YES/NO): NO